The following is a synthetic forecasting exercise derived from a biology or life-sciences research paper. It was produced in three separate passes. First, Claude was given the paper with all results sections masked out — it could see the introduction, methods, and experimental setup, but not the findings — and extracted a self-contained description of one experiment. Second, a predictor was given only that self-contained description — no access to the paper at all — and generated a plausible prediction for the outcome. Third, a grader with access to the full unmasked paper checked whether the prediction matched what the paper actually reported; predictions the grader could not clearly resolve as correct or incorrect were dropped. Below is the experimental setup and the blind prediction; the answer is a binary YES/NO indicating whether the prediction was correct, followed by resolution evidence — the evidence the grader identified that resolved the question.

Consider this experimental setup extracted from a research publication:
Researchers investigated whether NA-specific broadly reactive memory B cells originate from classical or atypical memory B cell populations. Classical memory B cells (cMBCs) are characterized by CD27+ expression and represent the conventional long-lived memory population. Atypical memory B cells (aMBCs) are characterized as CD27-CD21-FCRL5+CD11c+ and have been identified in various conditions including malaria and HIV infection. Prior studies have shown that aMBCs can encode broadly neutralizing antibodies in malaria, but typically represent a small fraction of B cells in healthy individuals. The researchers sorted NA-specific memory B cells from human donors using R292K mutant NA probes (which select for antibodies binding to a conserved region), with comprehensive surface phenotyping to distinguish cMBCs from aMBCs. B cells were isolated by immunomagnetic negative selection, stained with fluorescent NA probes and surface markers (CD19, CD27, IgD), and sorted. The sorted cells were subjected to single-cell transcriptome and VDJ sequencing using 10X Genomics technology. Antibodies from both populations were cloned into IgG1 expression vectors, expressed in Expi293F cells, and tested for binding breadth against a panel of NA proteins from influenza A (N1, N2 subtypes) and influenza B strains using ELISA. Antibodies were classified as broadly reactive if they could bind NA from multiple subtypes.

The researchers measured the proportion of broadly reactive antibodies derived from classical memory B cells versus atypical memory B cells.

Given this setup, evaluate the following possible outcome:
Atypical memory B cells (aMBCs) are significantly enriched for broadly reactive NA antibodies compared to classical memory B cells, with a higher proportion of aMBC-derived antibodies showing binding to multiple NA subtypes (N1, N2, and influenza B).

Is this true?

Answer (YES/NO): NO